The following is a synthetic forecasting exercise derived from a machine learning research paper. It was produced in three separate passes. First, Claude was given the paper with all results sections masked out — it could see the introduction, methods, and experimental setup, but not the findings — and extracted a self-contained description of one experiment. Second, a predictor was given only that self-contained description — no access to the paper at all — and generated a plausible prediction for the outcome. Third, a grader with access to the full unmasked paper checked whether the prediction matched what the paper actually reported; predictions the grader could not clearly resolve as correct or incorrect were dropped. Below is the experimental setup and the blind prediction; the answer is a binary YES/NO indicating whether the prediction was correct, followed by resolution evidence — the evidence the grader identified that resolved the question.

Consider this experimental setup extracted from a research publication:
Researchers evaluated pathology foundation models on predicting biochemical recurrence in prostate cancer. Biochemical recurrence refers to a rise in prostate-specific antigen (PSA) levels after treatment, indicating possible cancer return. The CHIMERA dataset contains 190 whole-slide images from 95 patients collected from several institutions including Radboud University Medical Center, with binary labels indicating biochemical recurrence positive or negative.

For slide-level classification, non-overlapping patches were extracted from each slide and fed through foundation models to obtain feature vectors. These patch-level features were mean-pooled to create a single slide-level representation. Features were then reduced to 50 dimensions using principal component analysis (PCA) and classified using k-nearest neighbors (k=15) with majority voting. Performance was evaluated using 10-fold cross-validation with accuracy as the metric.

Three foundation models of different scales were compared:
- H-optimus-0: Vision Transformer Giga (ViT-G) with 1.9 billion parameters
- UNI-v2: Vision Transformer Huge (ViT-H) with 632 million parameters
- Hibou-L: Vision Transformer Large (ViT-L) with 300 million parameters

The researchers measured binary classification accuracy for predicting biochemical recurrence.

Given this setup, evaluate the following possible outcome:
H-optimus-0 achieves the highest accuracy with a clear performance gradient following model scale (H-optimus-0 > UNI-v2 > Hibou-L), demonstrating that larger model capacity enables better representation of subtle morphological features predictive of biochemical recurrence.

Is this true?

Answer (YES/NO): YES